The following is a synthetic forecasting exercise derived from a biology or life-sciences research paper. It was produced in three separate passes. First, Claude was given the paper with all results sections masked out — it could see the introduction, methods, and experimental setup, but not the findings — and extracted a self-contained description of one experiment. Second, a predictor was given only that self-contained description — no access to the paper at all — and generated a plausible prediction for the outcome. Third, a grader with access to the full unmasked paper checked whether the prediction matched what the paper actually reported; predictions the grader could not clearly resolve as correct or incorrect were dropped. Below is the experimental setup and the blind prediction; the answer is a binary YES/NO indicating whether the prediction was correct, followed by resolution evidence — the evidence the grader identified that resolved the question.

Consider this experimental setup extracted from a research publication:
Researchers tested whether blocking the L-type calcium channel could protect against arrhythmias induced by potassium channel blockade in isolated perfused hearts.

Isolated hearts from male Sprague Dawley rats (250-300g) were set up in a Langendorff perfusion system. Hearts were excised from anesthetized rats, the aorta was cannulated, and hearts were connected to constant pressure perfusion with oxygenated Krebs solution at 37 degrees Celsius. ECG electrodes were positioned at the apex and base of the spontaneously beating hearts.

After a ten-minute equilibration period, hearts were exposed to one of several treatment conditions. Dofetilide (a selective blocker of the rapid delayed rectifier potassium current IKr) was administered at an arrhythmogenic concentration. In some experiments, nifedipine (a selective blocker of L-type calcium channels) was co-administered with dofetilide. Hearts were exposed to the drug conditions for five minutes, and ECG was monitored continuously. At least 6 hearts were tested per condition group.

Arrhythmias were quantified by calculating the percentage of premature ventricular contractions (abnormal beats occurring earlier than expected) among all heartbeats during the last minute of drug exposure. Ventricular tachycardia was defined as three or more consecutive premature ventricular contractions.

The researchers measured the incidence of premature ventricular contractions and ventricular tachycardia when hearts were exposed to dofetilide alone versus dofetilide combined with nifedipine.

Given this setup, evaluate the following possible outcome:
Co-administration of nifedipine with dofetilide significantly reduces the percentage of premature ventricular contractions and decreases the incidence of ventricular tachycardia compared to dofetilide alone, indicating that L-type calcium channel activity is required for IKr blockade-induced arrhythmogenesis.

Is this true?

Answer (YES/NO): YES